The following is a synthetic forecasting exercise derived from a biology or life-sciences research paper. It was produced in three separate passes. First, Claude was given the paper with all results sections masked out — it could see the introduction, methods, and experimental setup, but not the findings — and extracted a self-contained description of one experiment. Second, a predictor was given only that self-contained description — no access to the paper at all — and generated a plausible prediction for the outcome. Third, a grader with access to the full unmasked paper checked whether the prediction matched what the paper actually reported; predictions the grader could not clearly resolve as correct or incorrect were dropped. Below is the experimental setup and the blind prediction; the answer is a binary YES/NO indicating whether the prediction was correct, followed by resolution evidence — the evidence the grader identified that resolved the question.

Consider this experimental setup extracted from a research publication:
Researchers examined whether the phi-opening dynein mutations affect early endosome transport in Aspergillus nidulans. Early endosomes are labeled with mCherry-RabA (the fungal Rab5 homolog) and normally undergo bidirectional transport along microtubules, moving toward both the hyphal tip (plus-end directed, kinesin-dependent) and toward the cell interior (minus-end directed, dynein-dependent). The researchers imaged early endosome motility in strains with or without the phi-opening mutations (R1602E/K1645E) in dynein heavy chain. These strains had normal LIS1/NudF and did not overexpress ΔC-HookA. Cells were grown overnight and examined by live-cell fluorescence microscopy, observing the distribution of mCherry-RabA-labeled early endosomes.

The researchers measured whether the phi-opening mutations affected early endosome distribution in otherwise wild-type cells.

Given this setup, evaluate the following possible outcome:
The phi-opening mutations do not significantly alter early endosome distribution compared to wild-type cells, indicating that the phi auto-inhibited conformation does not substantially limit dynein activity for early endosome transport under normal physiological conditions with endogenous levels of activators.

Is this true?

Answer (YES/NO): NO